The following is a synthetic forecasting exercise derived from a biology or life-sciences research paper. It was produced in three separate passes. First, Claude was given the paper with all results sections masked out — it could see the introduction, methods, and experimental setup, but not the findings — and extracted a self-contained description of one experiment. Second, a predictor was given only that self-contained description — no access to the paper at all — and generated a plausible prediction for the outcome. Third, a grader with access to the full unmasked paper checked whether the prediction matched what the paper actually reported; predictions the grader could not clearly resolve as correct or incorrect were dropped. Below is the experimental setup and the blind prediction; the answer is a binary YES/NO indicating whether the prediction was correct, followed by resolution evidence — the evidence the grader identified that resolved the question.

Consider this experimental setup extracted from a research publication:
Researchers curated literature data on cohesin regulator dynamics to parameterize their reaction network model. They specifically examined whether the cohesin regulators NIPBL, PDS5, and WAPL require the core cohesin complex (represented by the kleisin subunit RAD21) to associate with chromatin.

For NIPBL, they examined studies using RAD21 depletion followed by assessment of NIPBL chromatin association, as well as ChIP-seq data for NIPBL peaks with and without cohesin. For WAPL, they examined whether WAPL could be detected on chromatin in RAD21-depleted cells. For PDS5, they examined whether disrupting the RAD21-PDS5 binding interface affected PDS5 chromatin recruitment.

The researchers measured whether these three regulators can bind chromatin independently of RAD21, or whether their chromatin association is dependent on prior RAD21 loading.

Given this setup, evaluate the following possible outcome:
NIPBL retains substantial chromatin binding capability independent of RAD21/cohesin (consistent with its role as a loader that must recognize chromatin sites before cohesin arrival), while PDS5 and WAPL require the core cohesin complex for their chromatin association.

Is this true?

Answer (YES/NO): NO